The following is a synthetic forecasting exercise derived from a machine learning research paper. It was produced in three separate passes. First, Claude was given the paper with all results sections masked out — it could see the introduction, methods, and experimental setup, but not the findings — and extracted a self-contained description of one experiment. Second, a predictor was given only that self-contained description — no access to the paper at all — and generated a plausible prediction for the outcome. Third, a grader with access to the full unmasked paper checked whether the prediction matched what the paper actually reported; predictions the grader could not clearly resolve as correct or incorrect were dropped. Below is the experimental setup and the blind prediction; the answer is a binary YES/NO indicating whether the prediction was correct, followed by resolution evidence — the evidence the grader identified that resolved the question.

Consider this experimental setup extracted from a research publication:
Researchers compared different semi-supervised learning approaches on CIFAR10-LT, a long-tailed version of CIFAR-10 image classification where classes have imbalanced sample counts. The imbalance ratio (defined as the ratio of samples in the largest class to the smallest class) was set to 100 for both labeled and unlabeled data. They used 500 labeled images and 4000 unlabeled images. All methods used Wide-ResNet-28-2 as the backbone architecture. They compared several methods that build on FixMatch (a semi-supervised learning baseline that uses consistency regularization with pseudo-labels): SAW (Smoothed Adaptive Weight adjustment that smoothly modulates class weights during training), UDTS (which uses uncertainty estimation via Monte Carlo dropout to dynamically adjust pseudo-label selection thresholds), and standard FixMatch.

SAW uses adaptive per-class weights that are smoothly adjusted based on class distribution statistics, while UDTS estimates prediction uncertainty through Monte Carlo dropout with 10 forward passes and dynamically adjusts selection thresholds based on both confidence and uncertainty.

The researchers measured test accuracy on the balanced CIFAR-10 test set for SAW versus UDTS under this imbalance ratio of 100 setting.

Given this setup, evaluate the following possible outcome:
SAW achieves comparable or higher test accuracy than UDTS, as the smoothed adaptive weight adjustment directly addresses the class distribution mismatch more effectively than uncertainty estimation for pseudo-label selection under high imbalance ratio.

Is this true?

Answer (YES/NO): YES